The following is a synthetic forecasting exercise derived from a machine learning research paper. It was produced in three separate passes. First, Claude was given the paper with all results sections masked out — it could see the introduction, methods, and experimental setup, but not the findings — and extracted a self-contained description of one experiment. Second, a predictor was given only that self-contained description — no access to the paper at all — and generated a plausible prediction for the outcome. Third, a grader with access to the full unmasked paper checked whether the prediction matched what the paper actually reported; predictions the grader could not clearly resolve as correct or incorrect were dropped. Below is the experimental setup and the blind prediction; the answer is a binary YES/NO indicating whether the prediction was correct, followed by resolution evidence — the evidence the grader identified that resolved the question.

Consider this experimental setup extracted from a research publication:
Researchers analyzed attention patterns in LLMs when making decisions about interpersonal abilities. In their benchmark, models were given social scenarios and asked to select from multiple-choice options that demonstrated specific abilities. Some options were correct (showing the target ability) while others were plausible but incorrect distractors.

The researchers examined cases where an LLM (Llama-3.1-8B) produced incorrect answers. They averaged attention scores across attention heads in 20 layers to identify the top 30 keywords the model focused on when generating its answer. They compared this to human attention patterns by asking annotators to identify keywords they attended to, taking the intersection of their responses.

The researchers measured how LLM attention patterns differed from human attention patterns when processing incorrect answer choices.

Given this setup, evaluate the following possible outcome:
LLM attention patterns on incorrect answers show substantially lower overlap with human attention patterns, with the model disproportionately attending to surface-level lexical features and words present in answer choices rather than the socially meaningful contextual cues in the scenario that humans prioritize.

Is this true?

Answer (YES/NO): NO